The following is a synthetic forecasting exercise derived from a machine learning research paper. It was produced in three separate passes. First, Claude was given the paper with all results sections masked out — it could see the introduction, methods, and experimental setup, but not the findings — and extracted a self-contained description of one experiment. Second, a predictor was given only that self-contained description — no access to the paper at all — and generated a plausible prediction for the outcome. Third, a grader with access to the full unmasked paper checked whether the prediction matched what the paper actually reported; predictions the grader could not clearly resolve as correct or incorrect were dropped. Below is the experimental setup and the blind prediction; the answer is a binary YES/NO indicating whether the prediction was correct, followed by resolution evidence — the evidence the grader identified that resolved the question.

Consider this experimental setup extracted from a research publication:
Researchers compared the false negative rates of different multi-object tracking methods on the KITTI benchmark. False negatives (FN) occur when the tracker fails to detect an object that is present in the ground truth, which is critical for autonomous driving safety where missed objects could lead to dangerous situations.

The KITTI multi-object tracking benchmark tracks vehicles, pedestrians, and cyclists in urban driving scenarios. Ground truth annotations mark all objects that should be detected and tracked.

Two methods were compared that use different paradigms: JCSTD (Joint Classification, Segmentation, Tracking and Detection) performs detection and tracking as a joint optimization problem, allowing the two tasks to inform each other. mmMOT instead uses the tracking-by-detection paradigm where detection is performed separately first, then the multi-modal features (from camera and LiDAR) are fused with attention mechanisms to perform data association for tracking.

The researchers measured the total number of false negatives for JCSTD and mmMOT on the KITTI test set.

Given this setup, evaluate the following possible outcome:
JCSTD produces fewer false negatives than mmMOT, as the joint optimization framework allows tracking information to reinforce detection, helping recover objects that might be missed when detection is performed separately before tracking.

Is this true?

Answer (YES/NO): YES